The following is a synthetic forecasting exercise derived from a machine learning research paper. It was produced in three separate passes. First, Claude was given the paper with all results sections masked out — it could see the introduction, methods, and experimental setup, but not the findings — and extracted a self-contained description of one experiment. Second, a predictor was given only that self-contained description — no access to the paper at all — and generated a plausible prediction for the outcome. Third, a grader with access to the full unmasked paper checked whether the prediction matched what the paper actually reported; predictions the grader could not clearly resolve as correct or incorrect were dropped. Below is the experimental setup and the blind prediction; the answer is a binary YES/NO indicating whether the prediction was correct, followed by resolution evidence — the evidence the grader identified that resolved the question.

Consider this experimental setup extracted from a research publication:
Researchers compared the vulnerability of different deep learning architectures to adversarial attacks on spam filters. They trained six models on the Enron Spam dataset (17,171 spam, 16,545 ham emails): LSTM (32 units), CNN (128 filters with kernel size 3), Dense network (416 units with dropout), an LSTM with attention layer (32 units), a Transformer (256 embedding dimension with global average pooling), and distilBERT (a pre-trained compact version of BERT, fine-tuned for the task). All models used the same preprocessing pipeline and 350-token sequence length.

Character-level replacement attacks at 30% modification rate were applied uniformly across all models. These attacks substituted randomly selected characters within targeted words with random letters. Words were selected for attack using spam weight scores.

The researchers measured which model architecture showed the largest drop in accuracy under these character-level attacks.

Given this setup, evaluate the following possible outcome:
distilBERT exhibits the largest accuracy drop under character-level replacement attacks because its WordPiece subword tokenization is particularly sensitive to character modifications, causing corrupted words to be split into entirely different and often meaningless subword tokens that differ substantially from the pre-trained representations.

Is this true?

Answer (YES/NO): NO